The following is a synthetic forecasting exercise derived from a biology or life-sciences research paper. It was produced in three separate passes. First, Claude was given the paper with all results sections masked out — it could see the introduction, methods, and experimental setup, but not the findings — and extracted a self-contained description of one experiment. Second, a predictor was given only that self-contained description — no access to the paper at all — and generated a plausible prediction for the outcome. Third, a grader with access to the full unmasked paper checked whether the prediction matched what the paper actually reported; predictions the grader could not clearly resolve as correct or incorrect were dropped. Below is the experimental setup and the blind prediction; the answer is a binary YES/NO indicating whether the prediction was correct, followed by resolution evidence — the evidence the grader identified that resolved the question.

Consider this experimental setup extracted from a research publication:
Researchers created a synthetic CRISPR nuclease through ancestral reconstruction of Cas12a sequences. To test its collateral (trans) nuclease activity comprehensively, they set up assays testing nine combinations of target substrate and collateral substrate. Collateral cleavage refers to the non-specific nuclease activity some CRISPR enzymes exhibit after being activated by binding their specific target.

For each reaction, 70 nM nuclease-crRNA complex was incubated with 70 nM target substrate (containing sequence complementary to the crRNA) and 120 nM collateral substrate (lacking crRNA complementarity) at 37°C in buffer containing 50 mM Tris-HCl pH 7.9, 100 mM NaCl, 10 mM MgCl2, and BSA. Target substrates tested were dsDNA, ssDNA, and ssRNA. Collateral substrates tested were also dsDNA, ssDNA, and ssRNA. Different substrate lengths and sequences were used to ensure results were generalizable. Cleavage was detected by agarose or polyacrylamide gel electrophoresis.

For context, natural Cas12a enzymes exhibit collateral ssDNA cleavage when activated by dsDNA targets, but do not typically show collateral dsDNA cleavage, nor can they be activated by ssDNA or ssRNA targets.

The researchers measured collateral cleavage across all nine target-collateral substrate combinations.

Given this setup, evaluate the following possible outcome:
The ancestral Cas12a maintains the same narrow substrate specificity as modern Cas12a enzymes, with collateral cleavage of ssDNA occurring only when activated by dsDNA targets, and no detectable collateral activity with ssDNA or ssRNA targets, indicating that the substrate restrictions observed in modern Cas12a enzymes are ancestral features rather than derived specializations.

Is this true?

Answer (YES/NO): NO